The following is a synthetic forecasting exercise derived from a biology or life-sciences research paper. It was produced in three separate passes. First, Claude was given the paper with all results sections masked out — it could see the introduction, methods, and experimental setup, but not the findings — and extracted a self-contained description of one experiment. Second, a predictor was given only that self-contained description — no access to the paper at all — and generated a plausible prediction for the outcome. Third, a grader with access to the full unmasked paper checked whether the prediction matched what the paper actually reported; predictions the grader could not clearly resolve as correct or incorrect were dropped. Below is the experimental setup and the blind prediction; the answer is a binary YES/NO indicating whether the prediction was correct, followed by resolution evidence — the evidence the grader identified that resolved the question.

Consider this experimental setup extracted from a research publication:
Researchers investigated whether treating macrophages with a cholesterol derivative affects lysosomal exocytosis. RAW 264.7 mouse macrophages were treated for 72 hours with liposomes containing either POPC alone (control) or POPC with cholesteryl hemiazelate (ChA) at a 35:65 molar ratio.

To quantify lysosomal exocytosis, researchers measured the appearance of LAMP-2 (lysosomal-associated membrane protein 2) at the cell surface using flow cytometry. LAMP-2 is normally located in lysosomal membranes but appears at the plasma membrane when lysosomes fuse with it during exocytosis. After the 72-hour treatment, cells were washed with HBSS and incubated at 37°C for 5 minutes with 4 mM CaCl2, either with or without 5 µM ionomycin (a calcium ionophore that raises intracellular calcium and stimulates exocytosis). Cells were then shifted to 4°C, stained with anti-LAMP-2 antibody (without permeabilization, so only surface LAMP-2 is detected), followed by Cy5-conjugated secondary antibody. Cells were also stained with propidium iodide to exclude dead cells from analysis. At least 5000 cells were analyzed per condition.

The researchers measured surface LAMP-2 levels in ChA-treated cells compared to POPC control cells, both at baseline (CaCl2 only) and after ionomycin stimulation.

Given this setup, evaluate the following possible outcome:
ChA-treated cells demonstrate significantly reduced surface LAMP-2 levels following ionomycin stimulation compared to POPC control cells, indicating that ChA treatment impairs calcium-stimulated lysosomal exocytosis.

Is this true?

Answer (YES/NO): NO